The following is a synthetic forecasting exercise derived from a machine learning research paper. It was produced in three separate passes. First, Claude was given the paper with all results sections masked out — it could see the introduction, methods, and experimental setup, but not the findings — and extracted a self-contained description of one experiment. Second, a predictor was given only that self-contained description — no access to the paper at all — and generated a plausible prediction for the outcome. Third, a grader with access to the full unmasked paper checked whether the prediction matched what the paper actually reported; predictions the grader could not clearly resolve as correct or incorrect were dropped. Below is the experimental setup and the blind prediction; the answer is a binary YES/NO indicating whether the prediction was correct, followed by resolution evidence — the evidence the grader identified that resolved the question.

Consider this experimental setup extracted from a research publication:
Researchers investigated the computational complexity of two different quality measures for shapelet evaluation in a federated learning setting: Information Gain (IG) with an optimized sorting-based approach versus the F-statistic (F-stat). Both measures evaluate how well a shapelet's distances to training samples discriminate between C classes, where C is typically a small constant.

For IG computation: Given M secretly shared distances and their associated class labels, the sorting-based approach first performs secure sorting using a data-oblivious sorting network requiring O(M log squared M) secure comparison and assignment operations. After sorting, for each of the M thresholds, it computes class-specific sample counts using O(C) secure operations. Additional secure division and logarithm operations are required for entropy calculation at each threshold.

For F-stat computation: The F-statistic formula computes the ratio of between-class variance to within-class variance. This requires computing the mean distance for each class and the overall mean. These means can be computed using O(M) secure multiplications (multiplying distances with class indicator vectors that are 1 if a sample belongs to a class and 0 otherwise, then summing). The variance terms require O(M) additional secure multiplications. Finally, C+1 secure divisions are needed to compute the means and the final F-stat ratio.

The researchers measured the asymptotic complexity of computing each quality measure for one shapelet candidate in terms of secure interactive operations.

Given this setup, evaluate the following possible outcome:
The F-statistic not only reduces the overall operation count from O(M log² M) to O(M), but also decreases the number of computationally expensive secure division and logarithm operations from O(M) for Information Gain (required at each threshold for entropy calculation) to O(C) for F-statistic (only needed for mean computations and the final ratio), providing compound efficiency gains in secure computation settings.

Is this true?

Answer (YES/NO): NO